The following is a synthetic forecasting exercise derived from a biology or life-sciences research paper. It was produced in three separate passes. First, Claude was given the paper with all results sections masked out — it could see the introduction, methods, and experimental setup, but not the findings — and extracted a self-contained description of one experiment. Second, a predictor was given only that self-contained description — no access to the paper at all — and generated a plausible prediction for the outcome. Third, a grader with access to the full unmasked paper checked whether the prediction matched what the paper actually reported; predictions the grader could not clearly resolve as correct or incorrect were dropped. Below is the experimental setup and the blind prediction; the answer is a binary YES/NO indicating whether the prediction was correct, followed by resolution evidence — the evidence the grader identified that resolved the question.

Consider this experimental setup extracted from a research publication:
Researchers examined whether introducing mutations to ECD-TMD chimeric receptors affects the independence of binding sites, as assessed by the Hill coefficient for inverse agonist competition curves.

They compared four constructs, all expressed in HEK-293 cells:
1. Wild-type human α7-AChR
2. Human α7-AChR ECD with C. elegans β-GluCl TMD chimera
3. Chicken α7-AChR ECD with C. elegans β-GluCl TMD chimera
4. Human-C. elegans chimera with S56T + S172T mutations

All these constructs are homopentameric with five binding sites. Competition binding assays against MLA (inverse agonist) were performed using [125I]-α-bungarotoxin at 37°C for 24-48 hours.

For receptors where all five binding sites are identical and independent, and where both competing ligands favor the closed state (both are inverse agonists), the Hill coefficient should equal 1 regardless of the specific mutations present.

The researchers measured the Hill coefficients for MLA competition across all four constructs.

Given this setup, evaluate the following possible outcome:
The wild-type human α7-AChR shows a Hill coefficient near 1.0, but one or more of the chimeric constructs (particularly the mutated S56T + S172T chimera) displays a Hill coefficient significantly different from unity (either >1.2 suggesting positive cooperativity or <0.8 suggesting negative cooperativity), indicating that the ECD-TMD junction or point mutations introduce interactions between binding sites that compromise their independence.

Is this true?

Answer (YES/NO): NO